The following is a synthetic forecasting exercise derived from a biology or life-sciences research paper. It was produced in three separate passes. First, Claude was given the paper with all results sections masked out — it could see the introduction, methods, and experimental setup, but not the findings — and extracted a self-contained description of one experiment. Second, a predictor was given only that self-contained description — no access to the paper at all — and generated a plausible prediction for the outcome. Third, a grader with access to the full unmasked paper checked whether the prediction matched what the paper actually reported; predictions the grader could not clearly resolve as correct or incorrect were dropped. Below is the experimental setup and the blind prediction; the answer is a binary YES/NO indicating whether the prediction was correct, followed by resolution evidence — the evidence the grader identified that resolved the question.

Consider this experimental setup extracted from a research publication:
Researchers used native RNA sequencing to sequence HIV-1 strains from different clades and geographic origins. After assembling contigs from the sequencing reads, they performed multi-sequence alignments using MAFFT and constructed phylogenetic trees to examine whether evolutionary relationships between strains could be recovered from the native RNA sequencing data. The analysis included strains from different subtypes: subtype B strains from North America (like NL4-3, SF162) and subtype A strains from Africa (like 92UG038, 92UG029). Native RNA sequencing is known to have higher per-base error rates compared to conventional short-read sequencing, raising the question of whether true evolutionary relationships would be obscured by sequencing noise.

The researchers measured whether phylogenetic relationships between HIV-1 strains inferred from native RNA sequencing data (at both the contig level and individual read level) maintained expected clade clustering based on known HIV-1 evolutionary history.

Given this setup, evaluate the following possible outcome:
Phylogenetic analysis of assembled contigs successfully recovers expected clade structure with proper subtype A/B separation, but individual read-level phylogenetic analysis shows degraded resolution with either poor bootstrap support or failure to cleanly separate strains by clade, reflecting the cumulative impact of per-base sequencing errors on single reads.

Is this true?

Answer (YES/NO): NO